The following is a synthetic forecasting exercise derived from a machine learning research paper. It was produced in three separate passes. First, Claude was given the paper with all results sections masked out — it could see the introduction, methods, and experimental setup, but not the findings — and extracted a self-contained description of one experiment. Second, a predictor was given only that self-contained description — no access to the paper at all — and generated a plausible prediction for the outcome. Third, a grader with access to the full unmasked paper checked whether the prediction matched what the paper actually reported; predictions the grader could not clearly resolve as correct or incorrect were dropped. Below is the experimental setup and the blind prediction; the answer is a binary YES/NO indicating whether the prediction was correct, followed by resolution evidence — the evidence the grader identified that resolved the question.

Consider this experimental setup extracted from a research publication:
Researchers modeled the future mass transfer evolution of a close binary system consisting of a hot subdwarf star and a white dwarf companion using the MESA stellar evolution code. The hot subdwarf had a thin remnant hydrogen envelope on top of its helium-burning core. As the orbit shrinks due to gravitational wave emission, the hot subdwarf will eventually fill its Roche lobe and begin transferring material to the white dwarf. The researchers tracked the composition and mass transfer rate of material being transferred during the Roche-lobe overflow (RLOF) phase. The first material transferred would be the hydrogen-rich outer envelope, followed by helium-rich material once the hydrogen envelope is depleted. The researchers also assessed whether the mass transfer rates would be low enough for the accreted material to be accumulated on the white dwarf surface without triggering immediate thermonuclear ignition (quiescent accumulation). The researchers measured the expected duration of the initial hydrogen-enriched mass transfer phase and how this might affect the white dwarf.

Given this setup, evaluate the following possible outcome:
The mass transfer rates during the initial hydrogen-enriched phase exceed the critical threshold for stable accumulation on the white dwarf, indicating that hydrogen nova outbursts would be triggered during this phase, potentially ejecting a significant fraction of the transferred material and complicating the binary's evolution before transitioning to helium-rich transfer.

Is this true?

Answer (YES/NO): YES